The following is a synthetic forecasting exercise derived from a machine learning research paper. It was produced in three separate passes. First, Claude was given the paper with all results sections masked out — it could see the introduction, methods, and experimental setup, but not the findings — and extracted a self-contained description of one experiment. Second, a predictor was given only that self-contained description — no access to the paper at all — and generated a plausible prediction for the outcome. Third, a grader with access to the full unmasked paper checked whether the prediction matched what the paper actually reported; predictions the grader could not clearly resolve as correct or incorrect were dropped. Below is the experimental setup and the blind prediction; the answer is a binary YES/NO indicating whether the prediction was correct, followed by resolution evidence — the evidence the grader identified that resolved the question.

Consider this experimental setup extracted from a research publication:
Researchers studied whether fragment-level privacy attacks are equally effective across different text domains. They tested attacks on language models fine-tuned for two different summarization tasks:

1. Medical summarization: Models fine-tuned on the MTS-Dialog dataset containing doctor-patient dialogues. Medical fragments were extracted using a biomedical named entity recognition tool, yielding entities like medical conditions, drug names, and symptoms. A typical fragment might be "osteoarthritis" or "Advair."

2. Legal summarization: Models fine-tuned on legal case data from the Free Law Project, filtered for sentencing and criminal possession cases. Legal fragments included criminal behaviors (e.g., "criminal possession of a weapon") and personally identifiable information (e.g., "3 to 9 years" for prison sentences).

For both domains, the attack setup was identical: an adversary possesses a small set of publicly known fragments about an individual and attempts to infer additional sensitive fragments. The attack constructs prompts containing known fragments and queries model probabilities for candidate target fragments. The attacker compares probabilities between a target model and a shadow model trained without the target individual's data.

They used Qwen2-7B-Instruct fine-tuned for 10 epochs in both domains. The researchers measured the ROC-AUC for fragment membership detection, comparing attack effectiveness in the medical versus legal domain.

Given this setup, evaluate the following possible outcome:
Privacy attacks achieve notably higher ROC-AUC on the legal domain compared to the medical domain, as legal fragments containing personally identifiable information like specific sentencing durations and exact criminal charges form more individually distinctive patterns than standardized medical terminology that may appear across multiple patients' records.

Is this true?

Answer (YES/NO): NO